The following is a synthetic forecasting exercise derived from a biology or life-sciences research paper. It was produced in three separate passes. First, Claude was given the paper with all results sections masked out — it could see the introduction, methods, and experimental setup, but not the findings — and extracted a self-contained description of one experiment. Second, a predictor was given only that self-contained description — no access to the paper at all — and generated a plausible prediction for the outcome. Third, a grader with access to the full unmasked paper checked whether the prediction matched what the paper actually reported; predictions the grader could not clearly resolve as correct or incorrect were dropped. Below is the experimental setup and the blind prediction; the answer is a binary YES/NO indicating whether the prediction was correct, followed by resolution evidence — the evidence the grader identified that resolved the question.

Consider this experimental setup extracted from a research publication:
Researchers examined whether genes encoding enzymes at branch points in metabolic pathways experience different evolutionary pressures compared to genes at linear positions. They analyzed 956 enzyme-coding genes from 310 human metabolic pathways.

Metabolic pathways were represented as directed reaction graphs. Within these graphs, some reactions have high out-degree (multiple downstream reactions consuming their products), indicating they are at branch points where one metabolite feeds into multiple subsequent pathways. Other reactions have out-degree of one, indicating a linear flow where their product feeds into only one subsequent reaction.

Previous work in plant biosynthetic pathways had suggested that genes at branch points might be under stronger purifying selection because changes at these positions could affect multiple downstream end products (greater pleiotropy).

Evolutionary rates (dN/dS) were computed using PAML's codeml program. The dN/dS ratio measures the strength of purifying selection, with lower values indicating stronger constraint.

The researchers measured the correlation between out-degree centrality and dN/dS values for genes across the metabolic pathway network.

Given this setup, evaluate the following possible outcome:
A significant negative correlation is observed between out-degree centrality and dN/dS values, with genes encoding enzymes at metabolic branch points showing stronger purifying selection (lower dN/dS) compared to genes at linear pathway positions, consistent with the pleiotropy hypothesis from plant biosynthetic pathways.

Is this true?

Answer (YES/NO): NO